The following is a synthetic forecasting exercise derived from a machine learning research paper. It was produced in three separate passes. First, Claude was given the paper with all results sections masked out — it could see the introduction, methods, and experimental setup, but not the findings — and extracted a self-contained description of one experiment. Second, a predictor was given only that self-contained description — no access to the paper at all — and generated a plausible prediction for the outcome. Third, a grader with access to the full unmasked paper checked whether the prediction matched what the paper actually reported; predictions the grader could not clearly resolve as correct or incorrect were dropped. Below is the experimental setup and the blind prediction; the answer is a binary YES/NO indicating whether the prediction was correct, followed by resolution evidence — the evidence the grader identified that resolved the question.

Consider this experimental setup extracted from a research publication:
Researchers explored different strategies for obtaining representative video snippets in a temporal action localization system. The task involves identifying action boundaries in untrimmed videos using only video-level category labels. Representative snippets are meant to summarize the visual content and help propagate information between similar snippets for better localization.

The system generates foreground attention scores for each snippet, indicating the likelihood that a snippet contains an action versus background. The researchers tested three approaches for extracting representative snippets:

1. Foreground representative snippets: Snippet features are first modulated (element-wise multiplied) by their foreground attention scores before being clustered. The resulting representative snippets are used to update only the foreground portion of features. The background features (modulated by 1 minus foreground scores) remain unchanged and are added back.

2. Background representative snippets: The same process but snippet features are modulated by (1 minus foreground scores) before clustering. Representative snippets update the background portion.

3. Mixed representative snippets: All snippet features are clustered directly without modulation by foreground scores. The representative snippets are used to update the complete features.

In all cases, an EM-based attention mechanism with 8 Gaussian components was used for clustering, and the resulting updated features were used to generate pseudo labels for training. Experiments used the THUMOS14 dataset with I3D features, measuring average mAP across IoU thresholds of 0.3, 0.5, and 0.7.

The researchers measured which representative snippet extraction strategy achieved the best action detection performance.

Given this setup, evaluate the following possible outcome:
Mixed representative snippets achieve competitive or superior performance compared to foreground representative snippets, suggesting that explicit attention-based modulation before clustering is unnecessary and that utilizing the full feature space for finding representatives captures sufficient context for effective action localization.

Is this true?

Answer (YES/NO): YES